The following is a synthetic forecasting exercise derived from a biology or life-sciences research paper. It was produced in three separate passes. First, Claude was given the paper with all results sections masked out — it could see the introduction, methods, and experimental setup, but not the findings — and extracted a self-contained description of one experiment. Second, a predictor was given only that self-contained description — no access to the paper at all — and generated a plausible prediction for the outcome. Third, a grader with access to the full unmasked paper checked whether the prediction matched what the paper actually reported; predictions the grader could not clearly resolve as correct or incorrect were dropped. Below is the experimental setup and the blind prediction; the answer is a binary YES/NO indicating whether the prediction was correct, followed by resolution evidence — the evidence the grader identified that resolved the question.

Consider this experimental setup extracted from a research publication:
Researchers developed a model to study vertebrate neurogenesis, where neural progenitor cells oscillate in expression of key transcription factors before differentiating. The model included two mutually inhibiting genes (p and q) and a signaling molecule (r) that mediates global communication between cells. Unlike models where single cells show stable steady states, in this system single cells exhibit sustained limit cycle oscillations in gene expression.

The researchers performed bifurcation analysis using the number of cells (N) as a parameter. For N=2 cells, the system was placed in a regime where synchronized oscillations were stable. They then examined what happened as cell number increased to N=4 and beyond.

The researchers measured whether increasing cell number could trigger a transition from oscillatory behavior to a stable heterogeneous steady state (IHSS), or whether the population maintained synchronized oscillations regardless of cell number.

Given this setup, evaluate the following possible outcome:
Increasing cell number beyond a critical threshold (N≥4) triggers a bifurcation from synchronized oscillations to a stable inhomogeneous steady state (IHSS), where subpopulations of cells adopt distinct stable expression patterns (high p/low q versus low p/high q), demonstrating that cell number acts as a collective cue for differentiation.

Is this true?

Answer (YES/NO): YES